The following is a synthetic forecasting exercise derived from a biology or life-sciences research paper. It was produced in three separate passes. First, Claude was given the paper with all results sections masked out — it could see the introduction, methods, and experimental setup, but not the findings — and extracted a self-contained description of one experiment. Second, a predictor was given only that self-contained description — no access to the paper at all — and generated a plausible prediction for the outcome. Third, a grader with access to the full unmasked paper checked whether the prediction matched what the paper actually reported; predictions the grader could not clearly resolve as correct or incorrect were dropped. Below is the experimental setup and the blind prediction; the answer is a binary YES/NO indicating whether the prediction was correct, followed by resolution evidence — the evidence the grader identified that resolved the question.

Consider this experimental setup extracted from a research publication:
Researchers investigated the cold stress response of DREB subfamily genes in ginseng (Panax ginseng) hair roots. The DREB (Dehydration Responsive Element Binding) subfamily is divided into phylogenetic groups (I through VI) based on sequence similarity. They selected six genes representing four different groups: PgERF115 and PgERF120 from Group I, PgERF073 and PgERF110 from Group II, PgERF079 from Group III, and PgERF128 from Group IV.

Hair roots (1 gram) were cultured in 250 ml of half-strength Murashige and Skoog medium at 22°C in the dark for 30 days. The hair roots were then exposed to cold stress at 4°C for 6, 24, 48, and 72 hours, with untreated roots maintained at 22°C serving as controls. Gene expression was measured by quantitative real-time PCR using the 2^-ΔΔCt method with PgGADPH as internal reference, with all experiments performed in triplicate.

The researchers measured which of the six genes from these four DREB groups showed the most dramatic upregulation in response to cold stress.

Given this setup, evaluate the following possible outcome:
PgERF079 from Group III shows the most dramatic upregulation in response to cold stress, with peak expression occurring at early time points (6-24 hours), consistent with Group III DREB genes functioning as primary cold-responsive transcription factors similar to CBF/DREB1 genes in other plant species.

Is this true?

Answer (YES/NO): YES